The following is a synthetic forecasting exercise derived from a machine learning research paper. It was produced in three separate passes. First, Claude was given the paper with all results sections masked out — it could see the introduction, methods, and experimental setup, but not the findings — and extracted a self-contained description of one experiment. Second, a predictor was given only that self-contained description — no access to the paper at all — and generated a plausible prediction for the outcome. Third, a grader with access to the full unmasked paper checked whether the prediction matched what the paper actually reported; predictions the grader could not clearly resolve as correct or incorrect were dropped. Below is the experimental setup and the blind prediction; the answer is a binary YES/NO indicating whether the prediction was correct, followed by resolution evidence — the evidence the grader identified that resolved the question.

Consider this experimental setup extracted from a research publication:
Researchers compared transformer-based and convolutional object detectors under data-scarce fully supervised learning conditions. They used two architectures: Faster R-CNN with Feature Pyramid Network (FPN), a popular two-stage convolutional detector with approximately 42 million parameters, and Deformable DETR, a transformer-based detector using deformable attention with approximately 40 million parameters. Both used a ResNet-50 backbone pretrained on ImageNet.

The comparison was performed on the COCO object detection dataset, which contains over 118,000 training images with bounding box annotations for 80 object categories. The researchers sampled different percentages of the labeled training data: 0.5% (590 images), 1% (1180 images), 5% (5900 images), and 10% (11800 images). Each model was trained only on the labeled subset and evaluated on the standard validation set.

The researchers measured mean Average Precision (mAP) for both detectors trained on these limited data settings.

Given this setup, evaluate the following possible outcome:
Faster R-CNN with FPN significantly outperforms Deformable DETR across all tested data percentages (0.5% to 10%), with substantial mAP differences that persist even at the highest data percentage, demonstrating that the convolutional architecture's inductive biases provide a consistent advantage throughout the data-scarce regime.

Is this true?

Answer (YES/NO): NO